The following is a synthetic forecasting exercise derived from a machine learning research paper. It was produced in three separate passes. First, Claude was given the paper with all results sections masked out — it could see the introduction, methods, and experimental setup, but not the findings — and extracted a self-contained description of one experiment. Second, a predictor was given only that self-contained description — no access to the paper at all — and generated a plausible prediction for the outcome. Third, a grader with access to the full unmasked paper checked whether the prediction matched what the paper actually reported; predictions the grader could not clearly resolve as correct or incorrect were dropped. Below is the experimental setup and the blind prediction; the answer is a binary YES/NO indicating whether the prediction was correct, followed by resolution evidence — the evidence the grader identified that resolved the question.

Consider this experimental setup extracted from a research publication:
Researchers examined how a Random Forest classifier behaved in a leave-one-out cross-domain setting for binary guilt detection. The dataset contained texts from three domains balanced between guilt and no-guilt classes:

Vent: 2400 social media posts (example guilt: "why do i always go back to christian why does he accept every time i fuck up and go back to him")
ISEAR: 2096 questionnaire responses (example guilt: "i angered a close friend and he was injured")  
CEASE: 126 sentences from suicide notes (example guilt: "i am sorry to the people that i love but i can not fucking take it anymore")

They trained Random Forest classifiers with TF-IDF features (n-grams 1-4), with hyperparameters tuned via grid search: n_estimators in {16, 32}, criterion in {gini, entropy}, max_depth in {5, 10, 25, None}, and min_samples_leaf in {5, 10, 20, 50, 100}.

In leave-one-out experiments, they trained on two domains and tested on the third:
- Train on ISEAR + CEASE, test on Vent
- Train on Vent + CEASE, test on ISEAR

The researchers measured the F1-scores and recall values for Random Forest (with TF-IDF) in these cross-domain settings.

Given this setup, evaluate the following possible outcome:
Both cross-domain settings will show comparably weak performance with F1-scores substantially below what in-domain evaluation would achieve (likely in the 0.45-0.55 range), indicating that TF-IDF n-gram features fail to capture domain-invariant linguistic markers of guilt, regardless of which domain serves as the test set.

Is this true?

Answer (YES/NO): NO